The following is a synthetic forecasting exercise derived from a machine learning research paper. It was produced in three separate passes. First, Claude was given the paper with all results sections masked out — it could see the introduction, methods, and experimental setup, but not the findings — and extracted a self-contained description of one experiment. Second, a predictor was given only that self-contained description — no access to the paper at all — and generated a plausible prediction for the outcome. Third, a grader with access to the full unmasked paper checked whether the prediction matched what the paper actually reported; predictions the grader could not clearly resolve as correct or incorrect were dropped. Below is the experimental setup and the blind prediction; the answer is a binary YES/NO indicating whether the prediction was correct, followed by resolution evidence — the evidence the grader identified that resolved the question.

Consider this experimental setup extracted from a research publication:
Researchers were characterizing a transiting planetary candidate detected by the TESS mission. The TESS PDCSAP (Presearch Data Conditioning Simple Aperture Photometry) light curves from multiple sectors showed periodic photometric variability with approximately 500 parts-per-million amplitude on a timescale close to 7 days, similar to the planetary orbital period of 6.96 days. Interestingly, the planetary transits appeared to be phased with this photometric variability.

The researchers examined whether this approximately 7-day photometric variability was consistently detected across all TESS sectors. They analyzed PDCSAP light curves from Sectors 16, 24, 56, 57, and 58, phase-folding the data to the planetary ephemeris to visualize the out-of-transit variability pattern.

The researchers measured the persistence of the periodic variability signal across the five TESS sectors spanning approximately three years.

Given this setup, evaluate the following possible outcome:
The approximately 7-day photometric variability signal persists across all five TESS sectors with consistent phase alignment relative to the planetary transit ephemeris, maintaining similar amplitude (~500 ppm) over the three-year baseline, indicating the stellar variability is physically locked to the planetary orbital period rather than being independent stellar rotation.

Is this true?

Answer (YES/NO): NO